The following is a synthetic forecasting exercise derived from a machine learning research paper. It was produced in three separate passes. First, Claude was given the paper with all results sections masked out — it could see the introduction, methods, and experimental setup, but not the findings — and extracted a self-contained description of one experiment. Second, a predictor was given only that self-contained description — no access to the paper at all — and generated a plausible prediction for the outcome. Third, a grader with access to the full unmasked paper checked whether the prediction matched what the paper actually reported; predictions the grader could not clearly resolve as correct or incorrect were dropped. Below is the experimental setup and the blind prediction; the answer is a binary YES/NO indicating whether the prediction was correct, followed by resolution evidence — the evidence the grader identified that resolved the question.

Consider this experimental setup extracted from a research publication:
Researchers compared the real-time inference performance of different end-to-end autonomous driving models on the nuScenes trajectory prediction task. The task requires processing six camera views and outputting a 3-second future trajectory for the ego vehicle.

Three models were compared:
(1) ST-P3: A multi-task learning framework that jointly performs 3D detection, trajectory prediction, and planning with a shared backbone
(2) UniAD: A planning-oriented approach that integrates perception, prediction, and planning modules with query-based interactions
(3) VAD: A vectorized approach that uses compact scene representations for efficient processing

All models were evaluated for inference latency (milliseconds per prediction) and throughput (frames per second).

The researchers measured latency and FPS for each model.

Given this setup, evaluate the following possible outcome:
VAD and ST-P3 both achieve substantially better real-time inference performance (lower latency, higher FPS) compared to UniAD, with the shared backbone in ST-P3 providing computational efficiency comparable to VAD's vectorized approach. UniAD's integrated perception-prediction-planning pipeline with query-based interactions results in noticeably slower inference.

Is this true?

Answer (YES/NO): NO